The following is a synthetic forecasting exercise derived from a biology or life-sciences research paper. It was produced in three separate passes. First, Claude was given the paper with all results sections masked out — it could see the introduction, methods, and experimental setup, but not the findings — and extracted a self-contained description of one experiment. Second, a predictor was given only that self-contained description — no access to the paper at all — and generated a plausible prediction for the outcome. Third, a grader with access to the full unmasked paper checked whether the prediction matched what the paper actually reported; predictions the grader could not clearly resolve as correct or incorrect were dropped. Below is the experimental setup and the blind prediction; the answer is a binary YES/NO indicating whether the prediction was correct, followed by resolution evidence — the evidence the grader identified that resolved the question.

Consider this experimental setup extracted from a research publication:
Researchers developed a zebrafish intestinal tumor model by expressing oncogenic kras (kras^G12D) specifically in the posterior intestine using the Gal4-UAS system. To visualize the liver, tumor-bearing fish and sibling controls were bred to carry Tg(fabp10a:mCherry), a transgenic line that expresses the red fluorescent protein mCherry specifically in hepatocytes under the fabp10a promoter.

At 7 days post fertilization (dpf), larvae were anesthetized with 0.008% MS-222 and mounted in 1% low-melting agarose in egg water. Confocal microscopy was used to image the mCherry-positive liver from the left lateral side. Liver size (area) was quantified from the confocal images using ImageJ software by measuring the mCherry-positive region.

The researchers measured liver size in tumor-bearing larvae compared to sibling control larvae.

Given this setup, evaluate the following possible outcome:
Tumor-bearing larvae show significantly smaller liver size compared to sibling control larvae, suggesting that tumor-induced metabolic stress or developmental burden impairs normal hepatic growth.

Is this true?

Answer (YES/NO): NO